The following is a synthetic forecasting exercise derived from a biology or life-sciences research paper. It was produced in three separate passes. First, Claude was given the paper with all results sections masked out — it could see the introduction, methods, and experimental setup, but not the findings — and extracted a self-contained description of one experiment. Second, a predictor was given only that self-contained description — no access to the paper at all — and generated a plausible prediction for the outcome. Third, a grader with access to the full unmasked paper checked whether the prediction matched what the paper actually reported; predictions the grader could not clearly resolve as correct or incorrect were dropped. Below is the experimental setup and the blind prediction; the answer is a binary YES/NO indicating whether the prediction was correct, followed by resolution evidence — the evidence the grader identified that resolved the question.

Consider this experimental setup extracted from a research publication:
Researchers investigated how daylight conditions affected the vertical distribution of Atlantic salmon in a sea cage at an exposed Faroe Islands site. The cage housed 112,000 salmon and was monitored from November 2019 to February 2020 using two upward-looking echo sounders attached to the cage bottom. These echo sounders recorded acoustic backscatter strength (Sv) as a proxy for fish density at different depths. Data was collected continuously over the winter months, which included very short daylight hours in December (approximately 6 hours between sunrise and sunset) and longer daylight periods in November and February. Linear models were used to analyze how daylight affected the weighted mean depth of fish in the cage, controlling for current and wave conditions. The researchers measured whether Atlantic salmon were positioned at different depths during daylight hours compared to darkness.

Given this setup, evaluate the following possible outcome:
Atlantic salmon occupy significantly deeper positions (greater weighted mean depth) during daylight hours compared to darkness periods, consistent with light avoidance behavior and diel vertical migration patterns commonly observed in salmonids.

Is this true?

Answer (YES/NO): YES